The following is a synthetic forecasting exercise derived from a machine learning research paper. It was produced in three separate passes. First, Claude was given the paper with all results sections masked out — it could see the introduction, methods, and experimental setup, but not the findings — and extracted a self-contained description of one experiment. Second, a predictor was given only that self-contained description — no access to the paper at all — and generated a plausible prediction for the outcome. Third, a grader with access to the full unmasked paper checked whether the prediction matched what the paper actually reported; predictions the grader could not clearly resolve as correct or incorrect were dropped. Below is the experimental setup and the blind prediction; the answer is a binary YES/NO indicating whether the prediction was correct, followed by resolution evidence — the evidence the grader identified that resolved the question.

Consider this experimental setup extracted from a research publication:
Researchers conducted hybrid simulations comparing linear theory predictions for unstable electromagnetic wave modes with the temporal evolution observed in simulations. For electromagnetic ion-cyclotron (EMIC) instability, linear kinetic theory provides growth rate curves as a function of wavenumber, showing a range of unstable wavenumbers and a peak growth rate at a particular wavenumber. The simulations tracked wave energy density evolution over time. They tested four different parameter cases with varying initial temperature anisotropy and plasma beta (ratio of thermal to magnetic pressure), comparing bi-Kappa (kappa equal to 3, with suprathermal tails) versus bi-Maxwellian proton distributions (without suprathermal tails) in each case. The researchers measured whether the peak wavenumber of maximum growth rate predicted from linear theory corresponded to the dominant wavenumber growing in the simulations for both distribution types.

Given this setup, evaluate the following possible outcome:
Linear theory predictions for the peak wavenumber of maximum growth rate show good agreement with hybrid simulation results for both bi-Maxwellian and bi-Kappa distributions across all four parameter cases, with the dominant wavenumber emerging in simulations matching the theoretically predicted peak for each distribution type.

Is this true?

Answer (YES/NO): YES